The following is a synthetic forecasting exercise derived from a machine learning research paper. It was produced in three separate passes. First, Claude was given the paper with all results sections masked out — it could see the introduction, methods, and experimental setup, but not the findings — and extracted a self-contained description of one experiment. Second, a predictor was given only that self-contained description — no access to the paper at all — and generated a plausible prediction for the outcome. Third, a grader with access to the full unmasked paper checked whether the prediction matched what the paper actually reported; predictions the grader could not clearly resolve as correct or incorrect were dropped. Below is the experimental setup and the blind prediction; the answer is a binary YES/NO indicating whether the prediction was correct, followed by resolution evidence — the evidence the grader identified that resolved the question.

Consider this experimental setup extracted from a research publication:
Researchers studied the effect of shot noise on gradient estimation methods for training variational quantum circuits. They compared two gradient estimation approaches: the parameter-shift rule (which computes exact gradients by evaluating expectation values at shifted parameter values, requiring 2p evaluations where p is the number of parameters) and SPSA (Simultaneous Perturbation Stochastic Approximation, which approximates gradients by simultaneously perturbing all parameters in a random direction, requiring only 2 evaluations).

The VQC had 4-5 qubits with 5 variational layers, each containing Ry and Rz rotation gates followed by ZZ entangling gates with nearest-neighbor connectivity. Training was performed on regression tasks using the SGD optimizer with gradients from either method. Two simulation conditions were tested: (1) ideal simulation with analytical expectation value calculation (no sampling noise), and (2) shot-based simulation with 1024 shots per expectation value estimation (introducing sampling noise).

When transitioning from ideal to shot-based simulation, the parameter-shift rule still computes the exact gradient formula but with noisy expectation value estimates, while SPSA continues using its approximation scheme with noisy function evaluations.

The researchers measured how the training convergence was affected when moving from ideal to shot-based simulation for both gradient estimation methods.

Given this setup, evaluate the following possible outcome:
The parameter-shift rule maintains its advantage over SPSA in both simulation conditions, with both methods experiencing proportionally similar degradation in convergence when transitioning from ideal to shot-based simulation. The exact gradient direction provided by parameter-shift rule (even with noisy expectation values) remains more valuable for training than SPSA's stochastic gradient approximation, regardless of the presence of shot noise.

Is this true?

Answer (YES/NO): NO